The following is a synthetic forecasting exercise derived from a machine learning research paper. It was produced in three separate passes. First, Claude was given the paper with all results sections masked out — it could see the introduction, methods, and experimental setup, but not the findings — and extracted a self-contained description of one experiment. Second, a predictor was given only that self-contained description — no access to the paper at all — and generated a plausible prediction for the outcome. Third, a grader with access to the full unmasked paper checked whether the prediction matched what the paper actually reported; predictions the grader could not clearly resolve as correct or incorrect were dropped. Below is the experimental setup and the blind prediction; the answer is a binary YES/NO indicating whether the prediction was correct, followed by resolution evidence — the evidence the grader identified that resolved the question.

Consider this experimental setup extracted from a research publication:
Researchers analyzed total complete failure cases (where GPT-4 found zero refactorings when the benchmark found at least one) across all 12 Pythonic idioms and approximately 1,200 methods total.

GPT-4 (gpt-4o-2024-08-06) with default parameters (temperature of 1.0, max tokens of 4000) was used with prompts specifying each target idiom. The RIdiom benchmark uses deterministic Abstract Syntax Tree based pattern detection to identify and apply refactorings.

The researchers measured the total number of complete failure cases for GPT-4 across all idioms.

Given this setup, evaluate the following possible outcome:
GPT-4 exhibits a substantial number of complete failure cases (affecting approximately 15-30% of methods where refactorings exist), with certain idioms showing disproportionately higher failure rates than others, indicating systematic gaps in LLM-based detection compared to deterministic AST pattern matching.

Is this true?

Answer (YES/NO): NO